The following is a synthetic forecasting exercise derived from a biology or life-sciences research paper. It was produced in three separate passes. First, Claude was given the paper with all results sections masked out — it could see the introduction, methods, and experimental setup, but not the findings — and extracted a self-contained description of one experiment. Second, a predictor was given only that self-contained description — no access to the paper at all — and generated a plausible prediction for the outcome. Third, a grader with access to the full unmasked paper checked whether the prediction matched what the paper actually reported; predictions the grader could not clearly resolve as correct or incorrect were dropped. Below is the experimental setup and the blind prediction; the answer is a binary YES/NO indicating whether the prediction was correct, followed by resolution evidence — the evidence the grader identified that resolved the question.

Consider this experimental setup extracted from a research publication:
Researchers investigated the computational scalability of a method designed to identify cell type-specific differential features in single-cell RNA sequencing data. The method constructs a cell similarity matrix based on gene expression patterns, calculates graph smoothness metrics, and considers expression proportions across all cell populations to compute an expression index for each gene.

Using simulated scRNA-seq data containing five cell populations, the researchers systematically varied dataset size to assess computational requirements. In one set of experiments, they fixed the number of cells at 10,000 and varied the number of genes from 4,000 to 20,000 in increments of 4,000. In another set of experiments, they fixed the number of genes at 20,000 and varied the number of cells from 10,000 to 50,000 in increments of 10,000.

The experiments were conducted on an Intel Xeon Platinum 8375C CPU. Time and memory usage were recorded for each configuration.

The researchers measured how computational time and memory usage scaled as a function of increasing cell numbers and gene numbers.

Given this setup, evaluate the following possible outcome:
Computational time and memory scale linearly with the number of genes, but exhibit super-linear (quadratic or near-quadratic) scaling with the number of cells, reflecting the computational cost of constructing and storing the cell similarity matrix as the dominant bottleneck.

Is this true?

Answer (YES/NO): NO